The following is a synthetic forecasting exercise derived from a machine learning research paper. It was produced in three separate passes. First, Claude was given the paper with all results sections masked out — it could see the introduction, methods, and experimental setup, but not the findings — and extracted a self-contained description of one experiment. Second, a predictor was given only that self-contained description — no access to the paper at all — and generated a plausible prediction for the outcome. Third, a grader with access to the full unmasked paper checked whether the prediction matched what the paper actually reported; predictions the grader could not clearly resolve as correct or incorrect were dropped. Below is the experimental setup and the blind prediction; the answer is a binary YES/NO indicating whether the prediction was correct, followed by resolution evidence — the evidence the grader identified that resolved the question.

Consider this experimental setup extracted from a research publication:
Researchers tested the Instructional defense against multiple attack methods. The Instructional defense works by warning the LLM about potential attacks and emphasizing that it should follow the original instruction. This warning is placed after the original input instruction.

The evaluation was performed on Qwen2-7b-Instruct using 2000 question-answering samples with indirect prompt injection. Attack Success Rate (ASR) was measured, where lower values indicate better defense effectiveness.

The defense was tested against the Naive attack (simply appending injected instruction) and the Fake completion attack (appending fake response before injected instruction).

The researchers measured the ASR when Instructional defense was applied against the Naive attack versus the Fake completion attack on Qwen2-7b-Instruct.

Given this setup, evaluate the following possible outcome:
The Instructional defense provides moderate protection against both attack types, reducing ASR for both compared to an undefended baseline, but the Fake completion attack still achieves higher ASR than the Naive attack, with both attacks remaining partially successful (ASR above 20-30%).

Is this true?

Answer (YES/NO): NO